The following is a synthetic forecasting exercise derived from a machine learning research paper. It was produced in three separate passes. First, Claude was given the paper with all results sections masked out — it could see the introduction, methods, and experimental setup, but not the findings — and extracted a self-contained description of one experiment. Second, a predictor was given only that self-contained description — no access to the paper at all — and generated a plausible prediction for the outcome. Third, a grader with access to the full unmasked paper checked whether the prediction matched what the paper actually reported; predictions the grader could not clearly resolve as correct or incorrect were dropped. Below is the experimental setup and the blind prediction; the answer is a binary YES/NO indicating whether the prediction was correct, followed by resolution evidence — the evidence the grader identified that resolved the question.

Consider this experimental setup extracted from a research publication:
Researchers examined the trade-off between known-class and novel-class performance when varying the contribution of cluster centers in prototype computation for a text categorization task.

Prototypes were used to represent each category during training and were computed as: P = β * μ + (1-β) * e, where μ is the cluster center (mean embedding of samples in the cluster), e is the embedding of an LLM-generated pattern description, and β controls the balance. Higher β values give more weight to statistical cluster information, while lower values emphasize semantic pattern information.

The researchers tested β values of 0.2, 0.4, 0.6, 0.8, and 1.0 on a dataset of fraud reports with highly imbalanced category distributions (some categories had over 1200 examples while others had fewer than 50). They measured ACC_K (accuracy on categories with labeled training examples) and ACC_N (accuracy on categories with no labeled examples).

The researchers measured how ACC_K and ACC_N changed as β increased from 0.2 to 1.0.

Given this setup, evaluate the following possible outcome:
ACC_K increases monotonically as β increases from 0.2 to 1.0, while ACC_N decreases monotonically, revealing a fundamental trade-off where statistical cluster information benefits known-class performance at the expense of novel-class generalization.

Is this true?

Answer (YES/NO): NO